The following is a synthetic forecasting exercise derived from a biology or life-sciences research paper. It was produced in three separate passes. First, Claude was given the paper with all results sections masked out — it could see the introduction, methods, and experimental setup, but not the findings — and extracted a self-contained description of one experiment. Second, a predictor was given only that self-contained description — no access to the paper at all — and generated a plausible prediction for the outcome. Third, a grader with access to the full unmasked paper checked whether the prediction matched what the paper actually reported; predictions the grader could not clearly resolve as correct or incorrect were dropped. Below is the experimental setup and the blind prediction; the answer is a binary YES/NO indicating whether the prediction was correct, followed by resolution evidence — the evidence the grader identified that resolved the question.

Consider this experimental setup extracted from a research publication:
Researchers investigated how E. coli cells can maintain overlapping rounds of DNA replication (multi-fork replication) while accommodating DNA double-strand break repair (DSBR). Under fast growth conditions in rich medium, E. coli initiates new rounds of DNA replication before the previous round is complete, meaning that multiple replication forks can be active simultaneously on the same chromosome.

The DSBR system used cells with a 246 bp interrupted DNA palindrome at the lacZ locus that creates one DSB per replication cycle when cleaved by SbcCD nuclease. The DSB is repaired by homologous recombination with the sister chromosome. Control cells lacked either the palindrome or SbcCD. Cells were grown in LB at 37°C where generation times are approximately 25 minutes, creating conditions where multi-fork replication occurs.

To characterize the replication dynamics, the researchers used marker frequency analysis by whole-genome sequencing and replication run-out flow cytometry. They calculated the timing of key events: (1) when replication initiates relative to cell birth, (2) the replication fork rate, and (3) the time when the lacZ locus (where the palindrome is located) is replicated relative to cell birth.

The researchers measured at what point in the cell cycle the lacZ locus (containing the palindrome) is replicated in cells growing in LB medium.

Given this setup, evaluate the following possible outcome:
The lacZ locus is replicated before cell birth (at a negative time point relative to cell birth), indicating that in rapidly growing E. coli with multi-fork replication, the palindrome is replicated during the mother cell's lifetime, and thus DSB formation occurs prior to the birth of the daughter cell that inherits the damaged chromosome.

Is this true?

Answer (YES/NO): NO